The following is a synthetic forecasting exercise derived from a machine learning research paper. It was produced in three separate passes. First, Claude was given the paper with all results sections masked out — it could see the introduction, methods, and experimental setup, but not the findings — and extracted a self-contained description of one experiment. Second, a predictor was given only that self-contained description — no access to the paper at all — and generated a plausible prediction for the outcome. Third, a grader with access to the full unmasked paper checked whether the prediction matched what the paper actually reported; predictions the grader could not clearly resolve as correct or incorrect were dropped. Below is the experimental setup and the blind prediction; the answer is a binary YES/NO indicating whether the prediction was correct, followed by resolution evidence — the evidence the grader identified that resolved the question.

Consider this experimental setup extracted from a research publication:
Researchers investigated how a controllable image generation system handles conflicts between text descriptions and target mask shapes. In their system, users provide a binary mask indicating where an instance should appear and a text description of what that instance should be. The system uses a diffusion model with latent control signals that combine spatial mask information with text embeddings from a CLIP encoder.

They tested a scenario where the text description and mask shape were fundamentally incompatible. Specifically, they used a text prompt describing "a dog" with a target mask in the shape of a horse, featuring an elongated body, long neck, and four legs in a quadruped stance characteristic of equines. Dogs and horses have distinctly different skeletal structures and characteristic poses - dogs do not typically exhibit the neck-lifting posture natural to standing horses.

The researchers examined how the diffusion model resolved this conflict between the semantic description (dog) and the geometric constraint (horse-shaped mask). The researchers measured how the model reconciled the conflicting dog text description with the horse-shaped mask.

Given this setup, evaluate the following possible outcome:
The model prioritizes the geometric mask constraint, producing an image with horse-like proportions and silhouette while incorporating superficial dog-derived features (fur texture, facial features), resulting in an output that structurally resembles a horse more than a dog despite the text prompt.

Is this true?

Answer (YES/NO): NO